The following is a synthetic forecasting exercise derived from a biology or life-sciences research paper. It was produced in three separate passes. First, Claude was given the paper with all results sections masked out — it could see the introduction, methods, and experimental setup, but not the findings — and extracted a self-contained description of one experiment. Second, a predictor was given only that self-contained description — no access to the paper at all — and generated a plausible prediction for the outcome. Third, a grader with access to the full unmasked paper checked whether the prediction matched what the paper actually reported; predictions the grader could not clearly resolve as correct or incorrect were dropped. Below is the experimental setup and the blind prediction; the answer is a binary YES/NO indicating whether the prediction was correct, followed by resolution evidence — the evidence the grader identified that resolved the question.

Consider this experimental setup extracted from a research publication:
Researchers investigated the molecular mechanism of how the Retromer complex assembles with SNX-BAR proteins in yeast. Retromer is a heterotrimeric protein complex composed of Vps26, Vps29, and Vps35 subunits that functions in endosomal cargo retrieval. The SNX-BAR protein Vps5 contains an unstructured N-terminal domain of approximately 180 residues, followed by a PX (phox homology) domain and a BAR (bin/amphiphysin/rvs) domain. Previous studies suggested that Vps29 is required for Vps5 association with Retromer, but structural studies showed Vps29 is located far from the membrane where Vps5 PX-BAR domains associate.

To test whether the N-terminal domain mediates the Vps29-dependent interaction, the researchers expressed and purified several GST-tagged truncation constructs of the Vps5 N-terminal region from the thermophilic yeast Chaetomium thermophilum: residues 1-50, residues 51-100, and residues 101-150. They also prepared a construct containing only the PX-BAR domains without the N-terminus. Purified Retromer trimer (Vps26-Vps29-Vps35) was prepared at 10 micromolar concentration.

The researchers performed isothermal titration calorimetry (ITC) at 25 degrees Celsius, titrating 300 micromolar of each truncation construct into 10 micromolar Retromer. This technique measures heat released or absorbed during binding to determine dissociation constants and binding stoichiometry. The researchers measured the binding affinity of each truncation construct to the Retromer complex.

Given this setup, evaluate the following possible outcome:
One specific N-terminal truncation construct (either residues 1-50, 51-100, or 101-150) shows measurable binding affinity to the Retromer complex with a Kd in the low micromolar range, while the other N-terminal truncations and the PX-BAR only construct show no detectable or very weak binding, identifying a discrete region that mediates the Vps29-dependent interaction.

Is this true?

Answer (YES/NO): YES